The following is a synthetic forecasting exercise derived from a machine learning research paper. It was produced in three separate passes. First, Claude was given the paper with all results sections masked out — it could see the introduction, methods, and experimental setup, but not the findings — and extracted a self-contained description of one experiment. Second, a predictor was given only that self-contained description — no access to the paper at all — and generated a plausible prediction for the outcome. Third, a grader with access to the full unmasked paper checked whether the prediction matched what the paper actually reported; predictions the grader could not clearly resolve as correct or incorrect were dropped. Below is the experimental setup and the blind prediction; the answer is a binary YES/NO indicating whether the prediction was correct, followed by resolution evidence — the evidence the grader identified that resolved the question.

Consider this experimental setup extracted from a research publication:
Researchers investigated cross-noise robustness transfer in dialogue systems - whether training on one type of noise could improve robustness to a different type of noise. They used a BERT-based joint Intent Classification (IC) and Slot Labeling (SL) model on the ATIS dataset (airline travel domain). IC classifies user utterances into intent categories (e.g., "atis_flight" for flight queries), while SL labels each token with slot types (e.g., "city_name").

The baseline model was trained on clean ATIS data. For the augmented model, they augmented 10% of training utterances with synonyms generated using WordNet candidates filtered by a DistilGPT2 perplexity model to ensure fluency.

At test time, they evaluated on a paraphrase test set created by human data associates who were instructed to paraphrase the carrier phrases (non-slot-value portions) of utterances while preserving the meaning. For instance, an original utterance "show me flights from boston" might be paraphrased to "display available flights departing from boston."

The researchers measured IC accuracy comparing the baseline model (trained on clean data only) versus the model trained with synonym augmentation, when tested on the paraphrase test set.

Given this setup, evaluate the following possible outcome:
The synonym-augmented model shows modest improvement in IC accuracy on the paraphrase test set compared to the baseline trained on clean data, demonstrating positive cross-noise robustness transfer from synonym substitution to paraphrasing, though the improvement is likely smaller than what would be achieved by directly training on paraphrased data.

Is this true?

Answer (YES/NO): NO